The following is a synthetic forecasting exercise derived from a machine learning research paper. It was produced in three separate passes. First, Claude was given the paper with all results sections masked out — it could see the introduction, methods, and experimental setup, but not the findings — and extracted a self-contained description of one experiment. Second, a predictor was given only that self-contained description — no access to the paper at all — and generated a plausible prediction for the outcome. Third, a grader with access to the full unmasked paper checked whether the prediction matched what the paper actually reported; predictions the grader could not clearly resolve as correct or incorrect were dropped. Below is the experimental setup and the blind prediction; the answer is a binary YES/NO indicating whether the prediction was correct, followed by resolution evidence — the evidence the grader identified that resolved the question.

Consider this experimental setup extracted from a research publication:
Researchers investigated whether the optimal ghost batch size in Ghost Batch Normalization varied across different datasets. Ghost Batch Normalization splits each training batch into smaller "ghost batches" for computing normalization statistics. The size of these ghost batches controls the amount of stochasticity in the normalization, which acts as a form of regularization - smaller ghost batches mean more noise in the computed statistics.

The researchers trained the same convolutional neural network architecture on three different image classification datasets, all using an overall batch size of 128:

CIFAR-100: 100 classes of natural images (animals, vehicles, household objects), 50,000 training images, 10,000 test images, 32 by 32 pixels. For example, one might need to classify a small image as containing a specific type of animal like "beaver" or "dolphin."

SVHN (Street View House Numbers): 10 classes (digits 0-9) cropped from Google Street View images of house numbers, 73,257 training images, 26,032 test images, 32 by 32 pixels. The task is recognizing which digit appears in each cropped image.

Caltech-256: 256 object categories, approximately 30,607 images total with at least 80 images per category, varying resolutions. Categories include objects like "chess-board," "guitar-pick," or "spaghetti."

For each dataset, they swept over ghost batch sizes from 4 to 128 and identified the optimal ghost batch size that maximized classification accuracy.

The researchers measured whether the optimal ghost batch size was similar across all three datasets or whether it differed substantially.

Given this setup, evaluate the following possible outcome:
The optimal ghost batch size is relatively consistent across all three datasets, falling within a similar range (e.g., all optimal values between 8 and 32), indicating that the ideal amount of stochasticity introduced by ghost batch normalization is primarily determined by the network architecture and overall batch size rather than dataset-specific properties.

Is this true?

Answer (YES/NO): NO